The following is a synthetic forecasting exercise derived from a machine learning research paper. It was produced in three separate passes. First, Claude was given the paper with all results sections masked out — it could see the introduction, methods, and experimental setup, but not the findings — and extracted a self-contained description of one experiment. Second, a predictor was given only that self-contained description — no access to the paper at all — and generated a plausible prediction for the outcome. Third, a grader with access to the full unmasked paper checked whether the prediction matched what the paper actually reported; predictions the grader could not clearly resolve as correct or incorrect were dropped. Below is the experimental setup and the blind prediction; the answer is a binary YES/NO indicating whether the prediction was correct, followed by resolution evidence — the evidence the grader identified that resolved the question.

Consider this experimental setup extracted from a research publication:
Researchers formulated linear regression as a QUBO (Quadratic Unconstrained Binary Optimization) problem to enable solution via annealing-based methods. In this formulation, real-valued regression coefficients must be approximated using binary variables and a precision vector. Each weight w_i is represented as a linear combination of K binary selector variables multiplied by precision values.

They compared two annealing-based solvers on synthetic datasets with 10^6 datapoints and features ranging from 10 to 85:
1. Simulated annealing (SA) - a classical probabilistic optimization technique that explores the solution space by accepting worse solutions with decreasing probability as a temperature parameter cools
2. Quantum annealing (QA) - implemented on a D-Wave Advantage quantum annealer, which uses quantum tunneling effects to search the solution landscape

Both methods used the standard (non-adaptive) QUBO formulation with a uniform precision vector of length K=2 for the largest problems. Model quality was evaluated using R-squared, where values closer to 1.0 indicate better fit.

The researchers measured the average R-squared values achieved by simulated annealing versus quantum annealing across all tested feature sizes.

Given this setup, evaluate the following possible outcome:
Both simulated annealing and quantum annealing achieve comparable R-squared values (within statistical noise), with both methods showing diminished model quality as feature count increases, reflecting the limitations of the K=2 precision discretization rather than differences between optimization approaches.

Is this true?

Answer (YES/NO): NO